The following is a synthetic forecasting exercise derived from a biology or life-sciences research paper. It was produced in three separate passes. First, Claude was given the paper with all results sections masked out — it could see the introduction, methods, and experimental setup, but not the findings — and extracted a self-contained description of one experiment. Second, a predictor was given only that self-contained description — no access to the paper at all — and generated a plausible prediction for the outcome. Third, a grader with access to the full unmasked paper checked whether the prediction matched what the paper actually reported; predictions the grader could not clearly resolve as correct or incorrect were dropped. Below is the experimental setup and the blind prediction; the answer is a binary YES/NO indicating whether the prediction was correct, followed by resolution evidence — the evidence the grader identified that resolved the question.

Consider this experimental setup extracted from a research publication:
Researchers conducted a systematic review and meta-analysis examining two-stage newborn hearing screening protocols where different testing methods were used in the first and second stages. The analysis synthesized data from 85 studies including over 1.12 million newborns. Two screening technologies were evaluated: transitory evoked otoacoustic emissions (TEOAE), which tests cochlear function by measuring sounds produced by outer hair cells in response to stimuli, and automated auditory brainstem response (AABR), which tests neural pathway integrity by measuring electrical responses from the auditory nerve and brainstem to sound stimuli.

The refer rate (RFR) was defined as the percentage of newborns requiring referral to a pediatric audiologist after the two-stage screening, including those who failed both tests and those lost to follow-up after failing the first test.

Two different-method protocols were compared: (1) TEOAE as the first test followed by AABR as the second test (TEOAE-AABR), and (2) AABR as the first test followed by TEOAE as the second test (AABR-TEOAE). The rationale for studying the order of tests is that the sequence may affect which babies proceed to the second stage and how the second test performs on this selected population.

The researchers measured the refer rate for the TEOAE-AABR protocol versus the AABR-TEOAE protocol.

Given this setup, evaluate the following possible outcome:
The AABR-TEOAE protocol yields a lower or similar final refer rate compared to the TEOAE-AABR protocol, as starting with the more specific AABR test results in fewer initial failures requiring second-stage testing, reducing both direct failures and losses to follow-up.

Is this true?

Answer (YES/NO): NO